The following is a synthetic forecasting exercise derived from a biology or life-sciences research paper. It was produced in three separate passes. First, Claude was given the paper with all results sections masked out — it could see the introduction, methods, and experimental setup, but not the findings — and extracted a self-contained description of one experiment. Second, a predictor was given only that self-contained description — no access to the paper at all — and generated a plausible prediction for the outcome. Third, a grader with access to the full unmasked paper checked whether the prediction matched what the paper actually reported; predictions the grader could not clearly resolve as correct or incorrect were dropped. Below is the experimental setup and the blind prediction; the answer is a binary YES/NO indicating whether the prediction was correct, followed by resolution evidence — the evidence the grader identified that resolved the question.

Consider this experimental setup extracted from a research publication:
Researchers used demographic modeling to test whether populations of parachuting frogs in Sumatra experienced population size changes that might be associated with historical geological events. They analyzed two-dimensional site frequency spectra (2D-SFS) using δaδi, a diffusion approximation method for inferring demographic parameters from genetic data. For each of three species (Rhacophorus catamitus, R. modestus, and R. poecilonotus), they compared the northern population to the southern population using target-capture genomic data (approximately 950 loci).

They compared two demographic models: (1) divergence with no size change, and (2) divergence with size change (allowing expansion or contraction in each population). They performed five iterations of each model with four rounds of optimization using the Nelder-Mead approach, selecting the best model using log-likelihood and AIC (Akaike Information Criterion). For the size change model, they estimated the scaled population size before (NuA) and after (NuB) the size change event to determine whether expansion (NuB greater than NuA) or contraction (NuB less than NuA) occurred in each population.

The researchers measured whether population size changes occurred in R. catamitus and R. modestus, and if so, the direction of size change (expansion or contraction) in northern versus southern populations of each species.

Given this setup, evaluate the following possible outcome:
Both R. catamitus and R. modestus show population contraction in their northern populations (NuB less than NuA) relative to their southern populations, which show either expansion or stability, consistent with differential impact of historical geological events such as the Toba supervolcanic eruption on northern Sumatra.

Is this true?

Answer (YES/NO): YES